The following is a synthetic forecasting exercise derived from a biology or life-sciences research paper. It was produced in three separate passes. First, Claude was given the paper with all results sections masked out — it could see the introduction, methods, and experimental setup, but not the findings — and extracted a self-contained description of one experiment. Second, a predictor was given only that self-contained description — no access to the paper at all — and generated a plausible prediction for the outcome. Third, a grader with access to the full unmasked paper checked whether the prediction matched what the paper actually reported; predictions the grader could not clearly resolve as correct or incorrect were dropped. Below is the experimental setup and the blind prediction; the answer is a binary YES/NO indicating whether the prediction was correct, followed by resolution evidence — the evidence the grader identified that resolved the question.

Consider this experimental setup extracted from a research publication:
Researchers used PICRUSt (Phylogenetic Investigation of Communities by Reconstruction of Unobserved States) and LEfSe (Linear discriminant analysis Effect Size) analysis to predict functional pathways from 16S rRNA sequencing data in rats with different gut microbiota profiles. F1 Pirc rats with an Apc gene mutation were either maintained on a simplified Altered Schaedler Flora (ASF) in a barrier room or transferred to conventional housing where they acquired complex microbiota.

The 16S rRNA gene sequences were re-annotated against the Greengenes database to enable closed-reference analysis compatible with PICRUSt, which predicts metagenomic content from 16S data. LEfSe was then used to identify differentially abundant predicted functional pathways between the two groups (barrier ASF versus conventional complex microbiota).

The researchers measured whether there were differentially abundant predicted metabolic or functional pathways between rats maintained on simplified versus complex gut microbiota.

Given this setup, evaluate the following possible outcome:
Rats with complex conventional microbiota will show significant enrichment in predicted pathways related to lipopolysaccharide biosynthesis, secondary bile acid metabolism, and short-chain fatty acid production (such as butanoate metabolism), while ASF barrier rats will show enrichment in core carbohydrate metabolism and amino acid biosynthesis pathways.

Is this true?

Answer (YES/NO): NO